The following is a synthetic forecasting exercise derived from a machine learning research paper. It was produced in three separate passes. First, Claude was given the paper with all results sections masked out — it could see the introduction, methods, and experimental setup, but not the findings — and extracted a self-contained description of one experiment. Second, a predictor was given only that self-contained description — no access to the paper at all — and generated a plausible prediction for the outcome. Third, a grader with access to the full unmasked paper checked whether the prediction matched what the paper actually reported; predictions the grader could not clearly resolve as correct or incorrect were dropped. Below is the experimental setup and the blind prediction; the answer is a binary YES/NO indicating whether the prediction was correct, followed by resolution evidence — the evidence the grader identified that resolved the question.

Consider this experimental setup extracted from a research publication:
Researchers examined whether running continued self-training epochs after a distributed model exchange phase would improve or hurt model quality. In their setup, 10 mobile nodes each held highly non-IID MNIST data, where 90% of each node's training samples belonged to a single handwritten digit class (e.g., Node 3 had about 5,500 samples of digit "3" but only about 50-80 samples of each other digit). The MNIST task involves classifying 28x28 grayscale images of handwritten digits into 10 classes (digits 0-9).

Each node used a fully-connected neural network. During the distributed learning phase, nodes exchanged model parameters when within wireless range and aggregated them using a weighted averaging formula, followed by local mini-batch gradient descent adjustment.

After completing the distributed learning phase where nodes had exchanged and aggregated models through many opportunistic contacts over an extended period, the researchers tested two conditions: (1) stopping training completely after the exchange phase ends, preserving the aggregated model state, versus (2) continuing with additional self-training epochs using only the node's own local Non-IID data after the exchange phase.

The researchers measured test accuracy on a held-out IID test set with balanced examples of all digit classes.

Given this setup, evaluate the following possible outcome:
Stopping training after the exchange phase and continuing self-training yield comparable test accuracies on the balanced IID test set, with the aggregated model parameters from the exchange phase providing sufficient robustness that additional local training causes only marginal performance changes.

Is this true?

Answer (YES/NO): NO